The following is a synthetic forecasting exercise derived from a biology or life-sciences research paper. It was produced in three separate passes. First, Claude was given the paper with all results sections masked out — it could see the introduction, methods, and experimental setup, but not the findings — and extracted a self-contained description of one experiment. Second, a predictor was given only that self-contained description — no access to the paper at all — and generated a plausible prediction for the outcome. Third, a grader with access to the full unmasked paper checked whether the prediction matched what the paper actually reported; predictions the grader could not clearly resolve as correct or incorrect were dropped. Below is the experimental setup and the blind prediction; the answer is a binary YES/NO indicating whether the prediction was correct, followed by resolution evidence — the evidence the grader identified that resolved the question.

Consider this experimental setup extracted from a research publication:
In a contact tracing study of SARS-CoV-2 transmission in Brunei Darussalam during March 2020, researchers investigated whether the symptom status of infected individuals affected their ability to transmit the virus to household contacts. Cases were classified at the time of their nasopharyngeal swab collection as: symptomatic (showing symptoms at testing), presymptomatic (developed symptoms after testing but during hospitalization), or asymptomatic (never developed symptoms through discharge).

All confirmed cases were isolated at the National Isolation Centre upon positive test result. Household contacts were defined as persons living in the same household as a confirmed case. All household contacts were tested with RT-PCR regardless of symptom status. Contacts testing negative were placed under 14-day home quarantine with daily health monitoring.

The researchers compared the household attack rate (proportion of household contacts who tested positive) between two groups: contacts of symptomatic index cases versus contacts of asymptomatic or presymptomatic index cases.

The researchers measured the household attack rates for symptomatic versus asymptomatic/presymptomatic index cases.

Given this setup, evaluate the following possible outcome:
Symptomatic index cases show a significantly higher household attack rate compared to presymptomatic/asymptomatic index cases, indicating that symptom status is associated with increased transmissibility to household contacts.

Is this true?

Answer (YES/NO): YES